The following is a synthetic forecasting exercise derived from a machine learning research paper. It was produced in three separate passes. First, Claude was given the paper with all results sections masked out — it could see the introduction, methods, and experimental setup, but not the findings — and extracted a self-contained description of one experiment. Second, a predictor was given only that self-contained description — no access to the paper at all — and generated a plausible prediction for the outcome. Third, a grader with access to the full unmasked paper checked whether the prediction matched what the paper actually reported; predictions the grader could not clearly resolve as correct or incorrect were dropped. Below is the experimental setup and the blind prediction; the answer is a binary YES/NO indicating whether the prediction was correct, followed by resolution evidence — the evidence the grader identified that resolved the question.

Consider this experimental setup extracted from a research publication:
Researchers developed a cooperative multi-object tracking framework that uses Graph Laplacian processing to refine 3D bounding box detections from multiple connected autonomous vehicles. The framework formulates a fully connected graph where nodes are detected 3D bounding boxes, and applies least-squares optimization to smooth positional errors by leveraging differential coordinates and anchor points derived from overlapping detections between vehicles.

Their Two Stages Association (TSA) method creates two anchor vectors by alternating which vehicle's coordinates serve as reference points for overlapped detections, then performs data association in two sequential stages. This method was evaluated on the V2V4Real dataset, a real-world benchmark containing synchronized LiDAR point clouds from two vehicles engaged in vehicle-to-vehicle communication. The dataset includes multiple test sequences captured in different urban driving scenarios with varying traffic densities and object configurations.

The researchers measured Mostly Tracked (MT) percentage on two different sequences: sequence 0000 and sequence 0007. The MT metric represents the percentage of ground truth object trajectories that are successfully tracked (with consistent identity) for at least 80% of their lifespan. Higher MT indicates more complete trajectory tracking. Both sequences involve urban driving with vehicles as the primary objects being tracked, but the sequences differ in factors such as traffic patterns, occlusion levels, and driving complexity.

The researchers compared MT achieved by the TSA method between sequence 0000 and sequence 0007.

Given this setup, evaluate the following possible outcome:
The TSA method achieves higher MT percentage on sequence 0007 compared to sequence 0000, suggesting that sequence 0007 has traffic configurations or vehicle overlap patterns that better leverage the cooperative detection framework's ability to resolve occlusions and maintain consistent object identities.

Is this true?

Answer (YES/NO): YES